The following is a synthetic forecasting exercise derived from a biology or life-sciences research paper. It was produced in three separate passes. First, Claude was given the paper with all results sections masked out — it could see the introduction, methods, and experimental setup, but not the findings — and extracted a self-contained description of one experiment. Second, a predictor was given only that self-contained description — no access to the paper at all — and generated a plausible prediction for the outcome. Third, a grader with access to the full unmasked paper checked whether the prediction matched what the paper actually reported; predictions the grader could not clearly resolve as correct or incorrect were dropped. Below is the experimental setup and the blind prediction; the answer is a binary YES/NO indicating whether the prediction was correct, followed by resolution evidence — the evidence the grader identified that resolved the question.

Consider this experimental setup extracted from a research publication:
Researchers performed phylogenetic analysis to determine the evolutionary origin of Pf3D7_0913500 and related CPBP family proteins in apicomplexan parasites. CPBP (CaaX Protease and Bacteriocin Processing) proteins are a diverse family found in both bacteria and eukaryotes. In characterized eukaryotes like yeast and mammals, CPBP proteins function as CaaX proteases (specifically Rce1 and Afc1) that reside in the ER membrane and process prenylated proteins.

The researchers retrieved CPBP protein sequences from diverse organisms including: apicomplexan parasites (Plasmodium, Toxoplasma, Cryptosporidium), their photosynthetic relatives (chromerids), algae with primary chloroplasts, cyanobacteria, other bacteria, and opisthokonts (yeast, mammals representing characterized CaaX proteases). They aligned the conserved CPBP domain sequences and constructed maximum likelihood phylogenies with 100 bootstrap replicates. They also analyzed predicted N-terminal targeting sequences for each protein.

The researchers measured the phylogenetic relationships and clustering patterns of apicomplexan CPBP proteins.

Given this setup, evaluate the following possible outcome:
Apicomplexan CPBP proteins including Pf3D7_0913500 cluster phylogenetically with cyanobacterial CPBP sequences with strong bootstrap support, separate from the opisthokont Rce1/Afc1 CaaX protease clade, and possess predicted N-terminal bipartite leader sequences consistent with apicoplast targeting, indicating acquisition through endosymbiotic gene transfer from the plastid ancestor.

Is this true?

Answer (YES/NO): YES